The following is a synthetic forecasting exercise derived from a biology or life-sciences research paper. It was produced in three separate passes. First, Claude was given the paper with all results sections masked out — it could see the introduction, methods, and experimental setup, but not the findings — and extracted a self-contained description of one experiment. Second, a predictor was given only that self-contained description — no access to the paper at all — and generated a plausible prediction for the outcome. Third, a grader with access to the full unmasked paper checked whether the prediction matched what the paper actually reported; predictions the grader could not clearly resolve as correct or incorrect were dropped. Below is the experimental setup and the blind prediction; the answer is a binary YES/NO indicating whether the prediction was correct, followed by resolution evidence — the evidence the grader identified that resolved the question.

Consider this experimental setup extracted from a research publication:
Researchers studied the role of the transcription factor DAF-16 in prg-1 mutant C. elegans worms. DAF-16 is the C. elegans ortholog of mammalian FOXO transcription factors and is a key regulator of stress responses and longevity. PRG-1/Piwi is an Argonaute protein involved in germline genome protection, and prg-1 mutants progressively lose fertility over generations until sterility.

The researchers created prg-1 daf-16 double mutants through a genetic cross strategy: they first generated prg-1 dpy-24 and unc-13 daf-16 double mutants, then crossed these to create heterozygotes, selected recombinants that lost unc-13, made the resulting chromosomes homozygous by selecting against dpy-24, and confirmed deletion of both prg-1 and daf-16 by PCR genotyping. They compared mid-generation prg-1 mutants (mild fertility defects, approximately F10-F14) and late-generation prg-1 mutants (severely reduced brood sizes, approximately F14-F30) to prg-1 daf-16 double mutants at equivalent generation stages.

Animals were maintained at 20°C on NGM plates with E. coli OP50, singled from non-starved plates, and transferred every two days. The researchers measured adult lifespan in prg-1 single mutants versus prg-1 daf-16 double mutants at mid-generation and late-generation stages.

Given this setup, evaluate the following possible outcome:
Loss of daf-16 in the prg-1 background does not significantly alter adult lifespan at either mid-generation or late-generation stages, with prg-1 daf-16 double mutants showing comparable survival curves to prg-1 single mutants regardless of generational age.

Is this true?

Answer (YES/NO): NO